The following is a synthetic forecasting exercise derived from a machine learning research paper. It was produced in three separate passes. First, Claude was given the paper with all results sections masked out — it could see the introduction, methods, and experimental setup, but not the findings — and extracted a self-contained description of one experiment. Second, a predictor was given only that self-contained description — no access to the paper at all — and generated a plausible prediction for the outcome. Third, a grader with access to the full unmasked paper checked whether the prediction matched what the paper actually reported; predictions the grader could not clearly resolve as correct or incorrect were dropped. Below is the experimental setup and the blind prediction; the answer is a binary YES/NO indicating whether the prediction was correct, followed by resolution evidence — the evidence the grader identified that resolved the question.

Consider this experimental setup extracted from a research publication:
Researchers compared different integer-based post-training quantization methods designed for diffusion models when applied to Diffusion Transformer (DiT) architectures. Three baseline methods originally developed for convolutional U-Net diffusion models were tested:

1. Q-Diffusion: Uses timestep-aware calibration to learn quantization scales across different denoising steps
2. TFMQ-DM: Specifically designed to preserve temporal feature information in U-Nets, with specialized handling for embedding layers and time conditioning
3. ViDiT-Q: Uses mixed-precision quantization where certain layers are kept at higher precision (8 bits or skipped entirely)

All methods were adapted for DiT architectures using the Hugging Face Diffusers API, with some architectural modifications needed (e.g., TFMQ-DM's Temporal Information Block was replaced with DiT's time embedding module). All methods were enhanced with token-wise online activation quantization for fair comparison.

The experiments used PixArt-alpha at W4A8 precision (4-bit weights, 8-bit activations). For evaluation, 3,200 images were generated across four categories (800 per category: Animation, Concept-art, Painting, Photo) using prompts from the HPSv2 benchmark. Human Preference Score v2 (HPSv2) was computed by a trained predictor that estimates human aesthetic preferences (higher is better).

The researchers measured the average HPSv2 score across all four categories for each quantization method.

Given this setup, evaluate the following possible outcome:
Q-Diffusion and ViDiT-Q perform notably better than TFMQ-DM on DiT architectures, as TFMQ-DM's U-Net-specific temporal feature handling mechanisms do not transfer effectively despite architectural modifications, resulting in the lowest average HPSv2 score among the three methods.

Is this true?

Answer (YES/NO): NO